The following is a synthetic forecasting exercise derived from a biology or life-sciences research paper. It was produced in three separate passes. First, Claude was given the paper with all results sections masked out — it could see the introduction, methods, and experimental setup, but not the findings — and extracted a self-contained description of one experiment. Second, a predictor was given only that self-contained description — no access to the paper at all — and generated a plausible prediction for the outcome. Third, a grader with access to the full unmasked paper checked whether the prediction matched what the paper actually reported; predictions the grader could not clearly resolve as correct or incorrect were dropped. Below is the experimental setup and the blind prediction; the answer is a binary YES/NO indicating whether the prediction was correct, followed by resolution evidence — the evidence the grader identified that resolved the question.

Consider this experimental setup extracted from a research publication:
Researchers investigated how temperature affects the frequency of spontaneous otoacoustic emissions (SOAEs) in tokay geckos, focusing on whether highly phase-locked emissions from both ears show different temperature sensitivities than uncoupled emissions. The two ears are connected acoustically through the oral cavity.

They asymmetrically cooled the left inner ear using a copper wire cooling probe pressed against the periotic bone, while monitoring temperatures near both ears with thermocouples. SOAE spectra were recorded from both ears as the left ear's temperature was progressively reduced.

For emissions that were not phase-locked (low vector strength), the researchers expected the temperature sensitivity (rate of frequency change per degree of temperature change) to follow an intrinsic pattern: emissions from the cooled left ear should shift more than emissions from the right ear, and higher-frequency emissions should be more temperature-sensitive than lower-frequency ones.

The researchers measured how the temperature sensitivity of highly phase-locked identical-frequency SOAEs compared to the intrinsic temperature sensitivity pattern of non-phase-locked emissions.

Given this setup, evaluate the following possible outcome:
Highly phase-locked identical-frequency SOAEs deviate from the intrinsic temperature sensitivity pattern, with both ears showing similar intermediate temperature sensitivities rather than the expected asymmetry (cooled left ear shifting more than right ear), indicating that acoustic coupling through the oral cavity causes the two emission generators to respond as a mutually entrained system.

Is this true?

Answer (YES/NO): NO